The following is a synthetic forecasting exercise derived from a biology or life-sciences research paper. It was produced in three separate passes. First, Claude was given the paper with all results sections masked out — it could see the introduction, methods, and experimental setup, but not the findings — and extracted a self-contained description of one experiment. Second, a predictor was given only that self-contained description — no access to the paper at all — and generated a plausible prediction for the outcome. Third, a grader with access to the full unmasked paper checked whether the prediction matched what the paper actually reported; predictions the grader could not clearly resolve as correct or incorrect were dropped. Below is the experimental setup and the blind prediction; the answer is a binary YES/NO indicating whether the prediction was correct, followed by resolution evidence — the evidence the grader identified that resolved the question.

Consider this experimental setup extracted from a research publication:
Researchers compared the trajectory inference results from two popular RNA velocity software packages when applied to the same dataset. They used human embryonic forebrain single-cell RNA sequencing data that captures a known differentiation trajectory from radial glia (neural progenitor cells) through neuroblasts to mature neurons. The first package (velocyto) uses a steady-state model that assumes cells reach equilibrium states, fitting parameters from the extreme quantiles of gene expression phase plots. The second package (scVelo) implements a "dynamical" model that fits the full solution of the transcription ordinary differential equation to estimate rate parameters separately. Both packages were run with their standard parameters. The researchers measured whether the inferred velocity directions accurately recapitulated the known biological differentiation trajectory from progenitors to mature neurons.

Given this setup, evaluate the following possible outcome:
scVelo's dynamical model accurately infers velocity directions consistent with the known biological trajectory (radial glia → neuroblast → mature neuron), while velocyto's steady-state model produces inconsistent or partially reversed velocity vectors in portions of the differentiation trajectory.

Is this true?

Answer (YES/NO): NO